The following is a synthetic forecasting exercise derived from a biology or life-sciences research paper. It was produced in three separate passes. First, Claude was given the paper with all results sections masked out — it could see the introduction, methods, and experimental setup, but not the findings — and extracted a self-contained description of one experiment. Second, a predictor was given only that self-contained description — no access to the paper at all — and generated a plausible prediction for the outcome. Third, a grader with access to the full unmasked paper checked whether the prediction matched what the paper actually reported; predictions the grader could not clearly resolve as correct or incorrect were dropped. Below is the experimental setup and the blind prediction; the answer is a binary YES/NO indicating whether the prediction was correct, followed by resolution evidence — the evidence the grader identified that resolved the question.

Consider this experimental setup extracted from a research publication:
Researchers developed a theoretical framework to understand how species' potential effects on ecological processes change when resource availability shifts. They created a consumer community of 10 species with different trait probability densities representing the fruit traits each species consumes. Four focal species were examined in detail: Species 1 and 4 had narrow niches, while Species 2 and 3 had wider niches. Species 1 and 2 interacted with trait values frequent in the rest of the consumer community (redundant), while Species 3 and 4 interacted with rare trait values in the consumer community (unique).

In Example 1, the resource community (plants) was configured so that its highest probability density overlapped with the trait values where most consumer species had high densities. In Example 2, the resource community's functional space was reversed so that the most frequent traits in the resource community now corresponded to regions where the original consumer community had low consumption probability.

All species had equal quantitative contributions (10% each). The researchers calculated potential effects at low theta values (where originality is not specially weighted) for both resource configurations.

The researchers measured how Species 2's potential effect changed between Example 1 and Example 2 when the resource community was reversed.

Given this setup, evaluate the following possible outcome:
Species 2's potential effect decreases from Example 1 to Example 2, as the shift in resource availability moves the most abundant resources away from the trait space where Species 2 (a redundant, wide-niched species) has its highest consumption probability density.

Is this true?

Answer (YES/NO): YES